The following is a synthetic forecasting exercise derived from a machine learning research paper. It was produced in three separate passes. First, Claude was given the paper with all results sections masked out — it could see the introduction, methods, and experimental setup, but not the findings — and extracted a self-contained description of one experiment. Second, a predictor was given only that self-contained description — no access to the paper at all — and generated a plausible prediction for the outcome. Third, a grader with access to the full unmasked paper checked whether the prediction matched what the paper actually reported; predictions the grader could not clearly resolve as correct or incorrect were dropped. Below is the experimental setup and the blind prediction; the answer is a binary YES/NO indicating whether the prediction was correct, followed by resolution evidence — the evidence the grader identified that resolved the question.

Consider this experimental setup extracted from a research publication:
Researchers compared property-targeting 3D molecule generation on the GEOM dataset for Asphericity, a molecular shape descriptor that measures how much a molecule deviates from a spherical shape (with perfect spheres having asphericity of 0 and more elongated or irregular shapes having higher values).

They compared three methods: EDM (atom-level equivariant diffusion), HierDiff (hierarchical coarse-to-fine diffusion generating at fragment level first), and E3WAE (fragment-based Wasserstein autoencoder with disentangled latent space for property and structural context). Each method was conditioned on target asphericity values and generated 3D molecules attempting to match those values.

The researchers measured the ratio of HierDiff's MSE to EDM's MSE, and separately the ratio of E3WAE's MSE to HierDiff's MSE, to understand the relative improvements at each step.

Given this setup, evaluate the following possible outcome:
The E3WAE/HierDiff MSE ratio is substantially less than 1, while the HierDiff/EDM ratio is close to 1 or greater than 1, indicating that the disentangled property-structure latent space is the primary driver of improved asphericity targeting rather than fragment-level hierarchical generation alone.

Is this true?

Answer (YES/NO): NO